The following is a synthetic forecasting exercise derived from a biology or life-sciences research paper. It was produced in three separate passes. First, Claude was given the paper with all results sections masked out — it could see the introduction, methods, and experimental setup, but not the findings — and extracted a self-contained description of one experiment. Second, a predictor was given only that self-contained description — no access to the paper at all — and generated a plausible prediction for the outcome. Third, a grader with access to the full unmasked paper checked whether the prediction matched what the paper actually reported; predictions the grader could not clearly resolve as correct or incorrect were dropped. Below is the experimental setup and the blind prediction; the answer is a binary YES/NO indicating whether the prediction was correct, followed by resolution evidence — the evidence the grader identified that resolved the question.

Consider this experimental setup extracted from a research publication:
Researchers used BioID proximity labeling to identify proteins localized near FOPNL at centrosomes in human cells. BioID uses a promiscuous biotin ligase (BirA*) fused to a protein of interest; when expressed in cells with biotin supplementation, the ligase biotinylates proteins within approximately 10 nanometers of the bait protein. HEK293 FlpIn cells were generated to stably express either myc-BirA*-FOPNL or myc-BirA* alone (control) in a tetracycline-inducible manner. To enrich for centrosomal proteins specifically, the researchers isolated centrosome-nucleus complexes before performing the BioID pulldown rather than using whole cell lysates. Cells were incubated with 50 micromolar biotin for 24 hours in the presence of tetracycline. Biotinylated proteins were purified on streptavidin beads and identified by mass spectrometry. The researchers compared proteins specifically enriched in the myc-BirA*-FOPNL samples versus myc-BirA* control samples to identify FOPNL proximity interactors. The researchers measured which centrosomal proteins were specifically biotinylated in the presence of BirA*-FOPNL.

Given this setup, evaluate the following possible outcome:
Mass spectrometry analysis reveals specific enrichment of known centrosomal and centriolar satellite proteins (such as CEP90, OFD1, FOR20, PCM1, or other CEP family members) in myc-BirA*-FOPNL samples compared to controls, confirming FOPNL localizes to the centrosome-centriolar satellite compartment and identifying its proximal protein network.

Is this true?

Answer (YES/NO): NO